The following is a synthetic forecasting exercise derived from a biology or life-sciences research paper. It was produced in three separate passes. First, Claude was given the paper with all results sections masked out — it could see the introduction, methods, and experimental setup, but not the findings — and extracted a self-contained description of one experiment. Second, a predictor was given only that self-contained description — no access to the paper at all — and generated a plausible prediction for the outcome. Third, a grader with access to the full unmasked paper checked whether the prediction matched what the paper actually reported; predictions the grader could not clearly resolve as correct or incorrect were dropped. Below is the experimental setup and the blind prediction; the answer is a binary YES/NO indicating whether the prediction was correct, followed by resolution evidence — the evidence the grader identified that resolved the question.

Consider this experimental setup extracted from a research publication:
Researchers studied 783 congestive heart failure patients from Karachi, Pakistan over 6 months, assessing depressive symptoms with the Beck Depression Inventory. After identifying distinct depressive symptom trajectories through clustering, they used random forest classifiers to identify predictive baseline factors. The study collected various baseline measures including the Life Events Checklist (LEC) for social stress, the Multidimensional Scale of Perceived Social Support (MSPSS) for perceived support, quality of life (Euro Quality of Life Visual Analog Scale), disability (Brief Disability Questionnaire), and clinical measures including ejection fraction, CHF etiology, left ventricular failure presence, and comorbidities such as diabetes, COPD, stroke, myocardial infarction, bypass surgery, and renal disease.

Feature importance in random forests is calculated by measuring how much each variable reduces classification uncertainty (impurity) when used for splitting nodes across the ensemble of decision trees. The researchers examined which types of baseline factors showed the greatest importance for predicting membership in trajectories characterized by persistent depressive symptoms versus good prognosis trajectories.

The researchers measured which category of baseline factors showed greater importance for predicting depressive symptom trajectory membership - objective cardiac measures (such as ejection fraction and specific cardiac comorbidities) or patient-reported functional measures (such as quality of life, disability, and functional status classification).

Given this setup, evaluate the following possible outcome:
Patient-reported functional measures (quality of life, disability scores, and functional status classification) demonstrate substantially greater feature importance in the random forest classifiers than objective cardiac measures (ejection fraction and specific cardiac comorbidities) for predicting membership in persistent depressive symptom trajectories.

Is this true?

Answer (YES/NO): YES